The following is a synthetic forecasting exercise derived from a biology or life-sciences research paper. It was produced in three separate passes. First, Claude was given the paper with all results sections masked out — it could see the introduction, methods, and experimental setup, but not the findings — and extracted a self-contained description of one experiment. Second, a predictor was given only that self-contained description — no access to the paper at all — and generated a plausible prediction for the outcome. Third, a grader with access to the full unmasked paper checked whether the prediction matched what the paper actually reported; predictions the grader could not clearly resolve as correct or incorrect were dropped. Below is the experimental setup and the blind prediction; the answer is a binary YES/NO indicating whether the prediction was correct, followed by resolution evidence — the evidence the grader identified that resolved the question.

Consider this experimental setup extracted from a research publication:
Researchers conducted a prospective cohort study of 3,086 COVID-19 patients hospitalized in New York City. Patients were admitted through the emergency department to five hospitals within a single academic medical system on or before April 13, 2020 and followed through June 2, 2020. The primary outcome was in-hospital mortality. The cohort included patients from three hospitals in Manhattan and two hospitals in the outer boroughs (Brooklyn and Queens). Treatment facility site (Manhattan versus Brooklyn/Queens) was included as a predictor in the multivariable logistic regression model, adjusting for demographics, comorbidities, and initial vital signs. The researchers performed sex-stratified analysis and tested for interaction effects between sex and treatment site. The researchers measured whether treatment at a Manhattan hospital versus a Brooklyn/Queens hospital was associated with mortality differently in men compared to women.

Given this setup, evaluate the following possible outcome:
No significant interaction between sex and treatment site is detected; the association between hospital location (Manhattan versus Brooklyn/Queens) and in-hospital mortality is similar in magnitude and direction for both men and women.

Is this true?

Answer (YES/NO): YES